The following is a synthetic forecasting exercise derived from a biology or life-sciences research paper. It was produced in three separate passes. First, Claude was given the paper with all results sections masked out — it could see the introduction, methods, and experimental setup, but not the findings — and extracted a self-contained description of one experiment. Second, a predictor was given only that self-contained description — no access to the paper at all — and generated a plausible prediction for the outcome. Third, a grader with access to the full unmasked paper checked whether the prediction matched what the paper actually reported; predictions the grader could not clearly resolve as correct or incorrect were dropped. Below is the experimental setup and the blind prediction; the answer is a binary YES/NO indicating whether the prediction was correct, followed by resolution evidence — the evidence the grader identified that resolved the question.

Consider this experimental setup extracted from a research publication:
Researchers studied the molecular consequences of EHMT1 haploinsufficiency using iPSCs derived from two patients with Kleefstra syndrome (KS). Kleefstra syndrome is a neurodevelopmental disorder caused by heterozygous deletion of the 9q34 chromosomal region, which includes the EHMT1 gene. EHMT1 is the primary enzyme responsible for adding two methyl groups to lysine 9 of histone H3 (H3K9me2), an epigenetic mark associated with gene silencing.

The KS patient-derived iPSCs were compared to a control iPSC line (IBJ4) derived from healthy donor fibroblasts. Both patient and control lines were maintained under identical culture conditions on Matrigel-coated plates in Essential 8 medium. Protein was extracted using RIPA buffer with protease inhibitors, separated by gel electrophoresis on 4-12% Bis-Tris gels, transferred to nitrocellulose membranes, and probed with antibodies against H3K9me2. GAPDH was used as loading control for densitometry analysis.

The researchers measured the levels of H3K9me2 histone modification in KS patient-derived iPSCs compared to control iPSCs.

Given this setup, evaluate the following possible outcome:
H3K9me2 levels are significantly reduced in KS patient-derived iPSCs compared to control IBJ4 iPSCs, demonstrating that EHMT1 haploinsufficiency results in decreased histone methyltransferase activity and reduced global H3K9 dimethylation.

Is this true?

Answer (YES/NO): YES